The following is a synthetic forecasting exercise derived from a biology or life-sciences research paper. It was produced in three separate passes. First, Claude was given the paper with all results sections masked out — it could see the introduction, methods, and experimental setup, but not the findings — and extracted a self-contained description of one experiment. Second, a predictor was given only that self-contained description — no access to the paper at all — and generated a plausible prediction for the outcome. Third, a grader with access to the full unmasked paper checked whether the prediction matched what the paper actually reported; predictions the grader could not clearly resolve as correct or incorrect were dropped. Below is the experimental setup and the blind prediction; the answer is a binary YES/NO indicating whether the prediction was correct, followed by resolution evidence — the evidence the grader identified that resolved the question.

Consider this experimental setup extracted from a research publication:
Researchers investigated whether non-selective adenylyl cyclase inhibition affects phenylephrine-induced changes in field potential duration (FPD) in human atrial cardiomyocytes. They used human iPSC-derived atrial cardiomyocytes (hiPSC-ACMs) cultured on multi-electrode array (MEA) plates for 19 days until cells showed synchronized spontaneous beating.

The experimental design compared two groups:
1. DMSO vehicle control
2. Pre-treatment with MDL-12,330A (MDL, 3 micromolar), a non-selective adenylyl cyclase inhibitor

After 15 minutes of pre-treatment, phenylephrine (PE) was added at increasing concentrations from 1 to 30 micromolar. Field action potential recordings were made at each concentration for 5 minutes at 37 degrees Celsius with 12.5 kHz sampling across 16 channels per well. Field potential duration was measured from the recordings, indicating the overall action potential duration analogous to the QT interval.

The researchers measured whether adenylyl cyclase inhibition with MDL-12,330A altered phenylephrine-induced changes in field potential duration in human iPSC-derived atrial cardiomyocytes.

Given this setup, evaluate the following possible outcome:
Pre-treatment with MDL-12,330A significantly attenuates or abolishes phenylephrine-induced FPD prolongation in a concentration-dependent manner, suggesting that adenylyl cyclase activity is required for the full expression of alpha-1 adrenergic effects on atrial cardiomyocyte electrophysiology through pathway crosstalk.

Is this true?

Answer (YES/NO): NO